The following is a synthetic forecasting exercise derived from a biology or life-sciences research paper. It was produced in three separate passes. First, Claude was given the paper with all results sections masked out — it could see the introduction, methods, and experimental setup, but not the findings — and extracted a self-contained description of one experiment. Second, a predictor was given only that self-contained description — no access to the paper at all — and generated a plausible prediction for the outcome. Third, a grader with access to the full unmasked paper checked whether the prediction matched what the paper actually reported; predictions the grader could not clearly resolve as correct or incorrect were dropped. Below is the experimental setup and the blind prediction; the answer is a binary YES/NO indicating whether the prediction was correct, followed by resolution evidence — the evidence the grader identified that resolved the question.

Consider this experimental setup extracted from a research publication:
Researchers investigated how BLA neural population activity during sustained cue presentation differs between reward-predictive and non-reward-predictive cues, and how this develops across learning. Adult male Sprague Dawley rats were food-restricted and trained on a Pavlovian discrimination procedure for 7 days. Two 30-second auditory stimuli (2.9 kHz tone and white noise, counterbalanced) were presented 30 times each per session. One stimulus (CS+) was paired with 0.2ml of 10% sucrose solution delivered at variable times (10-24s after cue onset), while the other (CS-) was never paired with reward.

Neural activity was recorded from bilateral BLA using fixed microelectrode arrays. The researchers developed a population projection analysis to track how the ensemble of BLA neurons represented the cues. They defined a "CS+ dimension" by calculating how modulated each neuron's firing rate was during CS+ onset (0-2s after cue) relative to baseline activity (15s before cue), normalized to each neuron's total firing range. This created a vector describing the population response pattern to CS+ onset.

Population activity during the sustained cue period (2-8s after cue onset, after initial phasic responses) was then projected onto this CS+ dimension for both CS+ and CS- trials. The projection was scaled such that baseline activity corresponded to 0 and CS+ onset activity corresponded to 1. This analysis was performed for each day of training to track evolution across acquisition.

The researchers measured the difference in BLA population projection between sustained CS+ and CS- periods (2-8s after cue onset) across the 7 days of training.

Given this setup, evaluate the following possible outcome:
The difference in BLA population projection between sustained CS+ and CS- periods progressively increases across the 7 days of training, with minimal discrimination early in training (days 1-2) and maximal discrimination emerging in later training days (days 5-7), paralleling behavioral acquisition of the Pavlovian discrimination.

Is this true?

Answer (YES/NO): YES